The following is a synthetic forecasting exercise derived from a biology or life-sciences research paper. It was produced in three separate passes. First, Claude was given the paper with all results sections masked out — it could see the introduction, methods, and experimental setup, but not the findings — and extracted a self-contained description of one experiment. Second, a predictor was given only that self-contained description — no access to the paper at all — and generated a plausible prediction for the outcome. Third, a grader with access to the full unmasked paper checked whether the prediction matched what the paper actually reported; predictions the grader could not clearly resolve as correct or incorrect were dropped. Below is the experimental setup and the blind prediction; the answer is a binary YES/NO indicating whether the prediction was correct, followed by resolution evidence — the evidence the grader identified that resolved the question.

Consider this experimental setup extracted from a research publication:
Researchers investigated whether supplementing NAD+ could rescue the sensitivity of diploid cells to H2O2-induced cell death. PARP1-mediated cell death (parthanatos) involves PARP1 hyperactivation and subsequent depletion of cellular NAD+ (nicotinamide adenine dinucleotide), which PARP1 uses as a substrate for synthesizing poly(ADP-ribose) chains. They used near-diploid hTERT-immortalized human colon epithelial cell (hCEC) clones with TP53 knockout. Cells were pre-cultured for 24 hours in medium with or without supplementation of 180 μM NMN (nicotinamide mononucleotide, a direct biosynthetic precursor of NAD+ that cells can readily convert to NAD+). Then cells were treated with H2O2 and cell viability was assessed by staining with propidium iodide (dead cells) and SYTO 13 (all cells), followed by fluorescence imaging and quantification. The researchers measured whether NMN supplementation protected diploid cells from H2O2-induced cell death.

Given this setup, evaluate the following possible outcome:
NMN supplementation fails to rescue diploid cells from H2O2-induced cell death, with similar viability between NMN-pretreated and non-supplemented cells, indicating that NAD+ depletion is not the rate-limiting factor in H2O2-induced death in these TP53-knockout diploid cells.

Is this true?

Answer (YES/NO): NO